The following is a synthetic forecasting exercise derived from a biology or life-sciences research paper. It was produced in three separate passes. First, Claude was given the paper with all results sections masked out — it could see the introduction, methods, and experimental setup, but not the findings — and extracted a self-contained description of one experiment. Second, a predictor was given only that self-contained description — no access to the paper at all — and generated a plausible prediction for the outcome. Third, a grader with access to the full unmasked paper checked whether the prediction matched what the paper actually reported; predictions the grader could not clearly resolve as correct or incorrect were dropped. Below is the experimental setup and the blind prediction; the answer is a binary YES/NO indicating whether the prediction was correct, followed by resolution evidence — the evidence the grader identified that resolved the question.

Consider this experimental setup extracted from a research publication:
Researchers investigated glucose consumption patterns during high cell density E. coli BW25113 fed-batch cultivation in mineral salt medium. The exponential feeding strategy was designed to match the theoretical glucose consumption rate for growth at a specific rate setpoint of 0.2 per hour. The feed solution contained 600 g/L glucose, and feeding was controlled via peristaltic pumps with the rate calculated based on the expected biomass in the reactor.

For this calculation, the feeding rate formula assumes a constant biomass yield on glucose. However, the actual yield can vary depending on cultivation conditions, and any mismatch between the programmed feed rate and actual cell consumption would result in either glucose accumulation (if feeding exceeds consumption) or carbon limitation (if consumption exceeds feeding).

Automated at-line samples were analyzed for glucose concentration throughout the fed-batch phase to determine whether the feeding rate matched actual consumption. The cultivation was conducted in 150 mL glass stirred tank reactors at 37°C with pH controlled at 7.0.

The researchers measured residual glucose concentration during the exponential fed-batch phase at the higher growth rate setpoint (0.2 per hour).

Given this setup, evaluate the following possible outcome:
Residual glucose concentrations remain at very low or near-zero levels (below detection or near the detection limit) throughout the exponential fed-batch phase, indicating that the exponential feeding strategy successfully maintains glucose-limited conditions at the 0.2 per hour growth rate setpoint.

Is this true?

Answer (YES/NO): YES